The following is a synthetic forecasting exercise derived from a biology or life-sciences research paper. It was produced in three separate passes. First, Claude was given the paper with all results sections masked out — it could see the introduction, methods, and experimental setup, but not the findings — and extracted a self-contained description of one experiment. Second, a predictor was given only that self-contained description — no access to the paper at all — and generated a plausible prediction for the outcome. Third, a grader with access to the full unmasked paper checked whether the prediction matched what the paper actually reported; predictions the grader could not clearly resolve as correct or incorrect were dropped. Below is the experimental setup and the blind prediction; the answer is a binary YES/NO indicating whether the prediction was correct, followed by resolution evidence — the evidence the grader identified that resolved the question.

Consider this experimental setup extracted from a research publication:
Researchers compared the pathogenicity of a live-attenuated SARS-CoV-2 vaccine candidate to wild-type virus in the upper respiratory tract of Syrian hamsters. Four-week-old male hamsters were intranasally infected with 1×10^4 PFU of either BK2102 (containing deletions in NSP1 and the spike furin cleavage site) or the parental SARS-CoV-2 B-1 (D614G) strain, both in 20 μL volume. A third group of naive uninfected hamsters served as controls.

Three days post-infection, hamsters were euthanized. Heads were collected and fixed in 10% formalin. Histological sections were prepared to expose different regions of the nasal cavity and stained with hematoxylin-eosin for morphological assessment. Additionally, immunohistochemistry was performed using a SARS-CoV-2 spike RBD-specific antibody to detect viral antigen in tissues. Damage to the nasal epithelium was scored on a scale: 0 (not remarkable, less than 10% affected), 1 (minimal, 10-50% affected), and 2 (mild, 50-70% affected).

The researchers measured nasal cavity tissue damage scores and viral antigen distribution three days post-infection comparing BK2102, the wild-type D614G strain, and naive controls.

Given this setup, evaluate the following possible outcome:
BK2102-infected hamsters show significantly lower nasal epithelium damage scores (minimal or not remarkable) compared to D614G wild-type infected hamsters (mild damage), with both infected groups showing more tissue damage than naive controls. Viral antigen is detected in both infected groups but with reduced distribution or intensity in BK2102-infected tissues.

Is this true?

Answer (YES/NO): YES